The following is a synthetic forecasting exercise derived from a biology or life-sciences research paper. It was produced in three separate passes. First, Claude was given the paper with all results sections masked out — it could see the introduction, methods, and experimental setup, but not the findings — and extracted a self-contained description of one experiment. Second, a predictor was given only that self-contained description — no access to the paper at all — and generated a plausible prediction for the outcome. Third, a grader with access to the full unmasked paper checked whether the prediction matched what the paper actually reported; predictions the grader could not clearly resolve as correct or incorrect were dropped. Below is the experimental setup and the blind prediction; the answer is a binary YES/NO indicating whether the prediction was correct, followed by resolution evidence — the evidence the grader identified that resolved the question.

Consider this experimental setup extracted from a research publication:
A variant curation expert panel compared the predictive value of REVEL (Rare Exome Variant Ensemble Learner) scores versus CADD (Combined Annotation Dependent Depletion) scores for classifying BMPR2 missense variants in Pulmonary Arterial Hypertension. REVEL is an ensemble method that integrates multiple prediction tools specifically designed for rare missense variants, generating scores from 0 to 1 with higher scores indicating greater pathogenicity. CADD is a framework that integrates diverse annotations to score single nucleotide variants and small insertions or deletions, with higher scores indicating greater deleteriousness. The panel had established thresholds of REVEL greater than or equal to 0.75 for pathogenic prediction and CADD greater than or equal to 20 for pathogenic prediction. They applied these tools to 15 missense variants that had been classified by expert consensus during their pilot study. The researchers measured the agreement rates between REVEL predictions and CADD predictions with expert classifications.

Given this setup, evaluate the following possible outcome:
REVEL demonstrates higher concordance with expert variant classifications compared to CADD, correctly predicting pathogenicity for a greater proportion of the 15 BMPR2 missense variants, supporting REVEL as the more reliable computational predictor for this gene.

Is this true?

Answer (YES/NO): NO